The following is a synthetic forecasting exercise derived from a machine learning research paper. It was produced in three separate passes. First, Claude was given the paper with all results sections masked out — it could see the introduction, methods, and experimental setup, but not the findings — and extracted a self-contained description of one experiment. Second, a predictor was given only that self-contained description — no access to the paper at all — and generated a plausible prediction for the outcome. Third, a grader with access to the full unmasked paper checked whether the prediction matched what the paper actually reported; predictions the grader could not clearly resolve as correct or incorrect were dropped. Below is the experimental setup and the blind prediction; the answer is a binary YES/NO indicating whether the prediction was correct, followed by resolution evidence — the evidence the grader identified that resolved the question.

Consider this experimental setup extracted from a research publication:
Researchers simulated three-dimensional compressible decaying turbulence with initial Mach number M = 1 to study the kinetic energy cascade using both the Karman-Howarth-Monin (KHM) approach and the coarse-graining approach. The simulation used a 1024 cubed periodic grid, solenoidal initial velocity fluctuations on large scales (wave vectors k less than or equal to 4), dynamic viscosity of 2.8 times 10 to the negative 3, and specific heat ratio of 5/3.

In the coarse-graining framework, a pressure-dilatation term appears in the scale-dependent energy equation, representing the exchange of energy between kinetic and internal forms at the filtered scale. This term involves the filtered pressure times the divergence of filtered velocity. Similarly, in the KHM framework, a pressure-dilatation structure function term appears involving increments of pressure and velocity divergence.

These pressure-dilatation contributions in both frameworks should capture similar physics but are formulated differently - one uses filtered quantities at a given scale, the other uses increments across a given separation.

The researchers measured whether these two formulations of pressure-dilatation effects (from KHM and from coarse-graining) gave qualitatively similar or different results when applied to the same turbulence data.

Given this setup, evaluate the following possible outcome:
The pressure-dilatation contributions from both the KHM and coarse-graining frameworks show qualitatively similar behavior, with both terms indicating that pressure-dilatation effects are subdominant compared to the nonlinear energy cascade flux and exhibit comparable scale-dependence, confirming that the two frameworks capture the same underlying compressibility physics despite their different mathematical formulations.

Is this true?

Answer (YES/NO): NO